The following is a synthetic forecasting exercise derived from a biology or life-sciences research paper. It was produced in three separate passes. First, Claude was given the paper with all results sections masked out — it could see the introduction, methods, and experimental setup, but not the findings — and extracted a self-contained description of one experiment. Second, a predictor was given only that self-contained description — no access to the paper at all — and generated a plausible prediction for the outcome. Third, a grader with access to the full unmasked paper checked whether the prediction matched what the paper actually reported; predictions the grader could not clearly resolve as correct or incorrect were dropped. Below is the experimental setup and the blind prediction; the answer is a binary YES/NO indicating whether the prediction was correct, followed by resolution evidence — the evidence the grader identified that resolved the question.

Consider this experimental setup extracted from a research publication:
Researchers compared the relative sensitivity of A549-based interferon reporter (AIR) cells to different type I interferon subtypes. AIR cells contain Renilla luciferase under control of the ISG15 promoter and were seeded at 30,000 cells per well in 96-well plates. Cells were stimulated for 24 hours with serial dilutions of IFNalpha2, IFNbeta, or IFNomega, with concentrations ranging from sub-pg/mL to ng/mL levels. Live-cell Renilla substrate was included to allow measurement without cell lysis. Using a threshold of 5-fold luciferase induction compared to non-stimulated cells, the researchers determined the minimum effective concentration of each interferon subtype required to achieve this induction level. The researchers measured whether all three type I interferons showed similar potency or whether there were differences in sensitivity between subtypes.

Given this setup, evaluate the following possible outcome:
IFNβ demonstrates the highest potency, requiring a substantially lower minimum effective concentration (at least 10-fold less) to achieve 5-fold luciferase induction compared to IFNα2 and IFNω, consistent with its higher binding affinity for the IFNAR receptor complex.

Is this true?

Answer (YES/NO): NO